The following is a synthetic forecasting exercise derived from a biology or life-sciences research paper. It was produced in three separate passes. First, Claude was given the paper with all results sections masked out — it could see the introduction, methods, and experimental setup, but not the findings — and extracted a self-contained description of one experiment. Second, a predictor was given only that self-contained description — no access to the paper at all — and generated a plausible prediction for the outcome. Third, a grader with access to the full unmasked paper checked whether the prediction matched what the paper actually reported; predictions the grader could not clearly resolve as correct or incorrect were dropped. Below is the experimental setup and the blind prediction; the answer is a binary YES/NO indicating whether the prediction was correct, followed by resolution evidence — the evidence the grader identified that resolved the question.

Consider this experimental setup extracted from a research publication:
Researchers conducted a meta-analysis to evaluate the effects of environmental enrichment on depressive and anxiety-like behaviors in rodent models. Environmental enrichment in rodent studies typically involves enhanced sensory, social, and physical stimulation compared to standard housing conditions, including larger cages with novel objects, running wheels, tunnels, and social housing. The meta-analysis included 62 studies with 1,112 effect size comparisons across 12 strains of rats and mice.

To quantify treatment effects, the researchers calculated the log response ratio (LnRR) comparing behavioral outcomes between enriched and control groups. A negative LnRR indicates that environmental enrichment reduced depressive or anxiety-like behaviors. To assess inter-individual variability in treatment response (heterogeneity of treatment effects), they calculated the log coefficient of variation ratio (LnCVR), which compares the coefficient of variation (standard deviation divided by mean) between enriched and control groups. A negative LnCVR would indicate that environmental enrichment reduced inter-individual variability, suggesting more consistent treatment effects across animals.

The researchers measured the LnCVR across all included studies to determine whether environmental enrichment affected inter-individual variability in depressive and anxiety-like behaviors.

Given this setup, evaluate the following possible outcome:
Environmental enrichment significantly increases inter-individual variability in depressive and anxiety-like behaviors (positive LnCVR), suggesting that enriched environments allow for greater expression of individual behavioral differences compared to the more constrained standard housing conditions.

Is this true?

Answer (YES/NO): NO